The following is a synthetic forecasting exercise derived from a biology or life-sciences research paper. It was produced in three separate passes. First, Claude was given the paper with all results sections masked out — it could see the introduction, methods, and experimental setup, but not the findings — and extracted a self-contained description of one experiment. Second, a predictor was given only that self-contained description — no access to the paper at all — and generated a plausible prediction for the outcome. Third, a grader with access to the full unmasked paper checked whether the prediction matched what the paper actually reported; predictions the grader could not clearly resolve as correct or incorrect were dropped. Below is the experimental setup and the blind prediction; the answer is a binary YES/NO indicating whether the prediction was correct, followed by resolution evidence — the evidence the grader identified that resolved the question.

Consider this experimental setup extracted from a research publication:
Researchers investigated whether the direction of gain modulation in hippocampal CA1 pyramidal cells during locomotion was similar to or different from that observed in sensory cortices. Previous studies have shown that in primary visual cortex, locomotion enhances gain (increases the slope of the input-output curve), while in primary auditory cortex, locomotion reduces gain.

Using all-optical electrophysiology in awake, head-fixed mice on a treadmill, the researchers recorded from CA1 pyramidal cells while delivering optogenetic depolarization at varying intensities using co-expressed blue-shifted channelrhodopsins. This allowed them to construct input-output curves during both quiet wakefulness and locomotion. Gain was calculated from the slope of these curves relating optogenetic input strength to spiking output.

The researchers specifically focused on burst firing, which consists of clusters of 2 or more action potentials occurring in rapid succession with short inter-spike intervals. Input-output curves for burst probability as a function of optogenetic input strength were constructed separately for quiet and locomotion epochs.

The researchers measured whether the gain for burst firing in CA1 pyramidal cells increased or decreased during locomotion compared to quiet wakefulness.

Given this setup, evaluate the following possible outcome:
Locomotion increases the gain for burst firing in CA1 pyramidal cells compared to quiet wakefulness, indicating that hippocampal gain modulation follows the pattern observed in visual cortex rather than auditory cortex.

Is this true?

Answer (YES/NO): NO